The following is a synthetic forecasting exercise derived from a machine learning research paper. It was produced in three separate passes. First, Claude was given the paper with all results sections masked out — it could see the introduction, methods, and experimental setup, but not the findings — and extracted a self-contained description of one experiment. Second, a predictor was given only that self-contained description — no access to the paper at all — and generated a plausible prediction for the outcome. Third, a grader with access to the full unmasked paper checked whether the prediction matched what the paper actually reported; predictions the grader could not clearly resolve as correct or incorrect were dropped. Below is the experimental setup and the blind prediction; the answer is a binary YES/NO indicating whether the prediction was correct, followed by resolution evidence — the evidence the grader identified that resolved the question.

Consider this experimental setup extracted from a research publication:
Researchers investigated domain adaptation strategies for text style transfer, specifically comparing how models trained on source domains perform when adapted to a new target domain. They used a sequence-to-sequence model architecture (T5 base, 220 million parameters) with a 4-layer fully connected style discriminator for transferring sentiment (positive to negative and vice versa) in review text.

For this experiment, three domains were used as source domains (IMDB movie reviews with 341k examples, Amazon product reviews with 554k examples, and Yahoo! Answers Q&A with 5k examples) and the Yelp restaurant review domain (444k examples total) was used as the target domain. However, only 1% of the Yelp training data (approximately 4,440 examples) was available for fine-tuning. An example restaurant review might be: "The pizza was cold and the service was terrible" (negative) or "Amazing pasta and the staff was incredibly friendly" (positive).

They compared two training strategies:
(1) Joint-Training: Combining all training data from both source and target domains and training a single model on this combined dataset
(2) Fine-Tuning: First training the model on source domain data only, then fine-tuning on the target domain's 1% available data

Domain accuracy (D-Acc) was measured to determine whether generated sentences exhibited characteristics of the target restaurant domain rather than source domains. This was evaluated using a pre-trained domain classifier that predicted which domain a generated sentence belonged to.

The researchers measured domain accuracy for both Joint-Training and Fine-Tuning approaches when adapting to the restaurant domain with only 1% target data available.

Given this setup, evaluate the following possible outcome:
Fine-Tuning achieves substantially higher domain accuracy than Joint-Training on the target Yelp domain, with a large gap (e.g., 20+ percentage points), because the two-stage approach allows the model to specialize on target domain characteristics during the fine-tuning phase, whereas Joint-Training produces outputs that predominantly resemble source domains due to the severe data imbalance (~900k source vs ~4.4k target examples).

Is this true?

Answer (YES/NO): NO